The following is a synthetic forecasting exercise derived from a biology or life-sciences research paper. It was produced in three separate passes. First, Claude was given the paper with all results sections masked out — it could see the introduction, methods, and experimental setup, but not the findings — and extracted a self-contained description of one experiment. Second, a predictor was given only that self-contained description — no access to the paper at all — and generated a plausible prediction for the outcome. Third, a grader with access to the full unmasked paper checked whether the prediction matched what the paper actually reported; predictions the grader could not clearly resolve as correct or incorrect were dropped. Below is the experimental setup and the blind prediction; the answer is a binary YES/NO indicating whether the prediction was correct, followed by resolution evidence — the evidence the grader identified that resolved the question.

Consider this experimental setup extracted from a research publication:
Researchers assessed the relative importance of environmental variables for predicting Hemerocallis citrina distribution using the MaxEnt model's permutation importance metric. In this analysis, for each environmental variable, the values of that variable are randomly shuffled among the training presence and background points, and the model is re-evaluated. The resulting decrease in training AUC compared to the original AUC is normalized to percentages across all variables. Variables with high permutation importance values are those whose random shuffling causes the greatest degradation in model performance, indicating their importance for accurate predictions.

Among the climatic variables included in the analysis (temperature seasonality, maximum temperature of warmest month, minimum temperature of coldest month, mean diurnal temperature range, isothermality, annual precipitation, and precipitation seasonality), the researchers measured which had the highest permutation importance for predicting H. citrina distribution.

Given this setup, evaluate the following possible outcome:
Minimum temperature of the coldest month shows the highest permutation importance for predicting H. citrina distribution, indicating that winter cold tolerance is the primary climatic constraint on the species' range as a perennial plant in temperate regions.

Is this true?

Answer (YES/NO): NO